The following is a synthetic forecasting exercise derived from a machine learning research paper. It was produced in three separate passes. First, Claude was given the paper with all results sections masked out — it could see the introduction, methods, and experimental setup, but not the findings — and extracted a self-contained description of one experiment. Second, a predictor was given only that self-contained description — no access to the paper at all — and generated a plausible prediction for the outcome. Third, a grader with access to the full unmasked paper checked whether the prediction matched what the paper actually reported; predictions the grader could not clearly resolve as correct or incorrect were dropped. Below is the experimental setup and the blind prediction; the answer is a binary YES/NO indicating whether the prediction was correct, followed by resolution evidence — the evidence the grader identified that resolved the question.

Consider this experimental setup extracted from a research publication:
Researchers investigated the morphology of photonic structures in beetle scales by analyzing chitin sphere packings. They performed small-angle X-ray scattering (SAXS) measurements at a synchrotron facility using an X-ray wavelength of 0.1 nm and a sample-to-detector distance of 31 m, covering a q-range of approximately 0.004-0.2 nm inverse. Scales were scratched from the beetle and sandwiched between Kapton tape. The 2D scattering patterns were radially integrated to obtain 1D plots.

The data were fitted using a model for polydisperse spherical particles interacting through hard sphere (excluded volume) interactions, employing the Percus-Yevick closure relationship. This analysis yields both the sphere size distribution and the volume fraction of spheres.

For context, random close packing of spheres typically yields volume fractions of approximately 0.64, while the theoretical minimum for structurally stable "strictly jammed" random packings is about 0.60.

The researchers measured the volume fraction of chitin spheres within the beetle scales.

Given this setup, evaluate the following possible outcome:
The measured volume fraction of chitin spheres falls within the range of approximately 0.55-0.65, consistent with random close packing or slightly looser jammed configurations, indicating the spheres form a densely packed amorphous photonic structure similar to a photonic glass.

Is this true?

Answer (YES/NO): NO